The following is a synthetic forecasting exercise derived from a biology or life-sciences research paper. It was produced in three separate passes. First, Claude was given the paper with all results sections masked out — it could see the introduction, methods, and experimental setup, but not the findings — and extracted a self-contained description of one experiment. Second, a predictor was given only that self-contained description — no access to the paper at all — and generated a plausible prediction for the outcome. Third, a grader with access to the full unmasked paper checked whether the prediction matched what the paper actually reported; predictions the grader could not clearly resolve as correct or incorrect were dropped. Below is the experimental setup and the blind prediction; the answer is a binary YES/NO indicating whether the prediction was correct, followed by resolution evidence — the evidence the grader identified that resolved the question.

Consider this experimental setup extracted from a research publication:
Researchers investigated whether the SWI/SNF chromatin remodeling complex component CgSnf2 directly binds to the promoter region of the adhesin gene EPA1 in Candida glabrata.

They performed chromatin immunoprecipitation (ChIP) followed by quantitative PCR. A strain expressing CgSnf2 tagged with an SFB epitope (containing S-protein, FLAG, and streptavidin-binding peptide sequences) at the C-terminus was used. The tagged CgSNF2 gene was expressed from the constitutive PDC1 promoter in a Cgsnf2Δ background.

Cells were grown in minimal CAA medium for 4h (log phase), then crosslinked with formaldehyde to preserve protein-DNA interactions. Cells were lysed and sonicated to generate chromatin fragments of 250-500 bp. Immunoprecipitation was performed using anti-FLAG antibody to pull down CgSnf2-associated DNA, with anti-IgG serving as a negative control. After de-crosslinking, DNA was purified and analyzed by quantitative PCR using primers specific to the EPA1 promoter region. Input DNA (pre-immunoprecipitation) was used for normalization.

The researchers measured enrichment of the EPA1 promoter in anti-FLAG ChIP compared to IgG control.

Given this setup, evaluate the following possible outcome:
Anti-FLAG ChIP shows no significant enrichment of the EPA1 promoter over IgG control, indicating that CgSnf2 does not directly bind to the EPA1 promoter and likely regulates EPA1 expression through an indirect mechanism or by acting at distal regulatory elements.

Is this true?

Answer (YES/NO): NO